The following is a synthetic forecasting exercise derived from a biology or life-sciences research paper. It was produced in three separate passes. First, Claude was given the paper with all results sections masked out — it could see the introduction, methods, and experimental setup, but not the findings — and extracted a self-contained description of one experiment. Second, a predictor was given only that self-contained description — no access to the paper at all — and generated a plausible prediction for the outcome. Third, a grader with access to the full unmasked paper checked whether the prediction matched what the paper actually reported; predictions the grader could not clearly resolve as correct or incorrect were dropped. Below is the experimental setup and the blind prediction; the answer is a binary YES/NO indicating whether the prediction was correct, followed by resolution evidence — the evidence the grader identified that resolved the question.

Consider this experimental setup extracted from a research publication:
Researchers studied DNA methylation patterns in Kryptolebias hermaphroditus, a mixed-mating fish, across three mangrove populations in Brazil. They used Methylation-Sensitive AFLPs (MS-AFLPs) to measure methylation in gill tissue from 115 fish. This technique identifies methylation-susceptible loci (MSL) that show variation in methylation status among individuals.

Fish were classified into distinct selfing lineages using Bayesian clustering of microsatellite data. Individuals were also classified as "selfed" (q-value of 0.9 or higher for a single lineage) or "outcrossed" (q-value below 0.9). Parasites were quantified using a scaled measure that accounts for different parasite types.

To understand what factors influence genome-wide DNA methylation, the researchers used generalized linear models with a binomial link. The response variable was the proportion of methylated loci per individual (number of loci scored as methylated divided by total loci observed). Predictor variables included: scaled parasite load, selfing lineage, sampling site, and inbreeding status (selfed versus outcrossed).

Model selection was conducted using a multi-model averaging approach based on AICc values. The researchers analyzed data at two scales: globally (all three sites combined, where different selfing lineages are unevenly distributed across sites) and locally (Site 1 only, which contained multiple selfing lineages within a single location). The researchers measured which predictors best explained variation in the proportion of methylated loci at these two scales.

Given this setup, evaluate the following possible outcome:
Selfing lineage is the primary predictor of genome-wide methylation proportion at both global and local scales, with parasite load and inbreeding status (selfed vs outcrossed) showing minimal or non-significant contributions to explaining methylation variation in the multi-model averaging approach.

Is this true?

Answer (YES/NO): NO